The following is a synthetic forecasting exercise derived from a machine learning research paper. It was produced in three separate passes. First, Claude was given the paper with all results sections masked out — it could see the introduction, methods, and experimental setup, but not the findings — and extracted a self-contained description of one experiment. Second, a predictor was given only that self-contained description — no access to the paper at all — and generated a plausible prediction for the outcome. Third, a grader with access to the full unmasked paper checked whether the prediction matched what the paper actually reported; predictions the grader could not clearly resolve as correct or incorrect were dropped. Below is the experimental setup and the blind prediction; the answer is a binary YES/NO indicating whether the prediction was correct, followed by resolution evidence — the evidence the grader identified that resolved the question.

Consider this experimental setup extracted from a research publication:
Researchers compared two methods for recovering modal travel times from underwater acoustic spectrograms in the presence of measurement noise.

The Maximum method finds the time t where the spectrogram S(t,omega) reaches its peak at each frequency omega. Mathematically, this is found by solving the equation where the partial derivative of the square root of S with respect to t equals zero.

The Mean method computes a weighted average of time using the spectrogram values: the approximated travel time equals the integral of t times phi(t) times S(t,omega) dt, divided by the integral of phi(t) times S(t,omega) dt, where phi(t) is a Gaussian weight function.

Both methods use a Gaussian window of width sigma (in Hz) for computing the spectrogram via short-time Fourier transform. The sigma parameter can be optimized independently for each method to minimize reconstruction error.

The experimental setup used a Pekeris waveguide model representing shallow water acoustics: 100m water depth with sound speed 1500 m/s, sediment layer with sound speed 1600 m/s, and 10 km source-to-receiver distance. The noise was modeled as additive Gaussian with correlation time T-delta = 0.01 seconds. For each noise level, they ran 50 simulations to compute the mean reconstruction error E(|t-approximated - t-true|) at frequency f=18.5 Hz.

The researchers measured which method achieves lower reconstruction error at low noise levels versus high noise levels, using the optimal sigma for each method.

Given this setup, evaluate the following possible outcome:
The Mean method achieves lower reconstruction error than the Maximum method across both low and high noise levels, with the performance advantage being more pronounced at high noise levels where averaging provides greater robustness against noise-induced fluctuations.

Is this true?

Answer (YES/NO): NO